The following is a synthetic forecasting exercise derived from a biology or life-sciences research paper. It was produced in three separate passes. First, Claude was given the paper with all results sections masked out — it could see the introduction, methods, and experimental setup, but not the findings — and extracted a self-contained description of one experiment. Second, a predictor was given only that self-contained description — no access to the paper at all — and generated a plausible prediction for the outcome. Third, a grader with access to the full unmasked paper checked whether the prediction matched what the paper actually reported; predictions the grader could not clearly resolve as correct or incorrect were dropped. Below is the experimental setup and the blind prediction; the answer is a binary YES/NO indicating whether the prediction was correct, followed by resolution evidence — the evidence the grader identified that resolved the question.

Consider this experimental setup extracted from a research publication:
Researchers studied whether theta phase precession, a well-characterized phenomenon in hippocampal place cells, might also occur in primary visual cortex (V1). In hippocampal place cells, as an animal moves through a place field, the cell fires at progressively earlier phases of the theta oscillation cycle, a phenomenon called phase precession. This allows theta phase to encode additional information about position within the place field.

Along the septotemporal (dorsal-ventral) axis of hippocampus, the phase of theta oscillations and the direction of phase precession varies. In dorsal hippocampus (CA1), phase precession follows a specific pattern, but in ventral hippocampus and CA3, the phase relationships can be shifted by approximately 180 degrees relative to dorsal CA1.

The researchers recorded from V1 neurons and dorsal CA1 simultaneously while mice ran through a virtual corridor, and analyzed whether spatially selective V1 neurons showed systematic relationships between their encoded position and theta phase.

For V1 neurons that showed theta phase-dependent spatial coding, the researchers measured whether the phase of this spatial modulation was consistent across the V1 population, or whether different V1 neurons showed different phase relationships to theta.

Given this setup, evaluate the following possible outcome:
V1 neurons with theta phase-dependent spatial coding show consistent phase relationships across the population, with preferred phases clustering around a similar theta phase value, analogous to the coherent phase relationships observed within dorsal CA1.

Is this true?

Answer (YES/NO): NO